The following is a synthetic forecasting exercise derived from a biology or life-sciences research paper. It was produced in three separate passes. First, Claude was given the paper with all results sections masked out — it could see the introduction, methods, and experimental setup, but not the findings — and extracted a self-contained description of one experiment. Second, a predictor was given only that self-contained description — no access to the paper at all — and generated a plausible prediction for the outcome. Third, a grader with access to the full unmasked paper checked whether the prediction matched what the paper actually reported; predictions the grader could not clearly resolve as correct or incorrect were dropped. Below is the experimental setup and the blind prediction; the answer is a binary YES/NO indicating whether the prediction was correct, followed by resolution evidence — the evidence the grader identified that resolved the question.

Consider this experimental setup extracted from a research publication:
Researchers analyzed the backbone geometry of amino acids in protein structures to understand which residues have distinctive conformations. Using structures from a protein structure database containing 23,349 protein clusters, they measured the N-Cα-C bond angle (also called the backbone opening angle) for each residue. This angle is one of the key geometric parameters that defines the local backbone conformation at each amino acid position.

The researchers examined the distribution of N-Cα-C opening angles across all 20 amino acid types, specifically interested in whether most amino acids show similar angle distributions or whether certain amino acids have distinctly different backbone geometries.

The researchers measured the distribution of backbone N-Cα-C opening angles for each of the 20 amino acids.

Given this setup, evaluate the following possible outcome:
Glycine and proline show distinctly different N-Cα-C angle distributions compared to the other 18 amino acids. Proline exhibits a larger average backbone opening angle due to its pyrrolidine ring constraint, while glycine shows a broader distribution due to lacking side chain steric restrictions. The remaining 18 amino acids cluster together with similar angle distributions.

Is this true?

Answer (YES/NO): NO